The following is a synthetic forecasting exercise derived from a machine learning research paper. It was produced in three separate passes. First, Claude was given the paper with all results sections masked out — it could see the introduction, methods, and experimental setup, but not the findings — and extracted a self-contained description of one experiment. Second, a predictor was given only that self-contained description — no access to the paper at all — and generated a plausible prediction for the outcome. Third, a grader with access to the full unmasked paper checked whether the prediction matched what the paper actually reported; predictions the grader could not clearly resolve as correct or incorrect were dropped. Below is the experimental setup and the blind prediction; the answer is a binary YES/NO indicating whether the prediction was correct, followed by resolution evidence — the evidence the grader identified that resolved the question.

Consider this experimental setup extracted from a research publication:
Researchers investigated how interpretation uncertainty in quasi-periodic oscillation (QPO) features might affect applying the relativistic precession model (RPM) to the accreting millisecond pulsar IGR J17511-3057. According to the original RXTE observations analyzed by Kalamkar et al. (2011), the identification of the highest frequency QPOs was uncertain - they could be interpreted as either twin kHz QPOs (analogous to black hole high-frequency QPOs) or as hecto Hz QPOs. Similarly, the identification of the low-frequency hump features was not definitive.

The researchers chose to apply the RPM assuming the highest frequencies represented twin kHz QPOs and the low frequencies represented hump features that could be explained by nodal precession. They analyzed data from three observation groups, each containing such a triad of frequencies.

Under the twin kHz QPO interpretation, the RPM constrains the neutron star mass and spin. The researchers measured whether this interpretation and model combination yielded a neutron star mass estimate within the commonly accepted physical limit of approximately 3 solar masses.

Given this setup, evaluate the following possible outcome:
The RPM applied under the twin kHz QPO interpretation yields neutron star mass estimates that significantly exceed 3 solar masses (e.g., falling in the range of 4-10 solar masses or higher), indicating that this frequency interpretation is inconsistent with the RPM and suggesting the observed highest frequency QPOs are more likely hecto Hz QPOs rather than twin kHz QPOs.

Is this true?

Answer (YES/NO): YES